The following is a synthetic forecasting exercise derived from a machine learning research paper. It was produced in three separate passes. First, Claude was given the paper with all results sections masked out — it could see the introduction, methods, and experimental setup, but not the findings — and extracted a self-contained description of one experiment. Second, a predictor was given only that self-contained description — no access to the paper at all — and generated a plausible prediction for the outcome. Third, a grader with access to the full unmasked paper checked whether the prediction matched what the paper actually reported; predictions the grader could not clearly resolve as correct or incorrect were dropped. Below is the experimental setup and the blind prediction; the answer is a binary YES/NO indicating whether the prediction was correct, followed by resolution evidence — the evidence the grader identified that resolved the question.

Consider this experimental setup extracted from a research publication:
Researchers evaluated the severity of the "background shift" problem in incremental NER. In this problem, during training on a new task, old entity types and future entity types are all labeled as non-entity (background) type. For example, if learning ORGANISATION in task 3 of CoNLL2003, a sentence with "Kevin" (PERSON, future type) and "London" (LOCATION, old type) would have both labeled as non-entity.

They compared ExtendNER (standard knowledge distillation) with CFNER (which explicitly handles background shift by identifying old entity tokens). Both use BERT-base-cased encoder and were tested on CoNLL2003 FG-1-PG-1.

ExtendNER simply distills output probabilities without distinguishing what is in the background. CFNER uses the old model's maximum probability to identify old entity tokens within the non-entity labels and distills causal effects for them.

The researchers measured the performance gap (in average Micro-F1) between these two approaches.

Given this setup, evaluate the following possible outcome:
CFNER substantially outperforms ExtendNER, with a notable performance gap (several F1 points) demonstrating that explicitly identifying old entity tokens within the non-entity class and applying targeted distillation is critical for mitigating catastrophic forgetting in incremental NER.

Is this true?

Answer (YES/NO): YES